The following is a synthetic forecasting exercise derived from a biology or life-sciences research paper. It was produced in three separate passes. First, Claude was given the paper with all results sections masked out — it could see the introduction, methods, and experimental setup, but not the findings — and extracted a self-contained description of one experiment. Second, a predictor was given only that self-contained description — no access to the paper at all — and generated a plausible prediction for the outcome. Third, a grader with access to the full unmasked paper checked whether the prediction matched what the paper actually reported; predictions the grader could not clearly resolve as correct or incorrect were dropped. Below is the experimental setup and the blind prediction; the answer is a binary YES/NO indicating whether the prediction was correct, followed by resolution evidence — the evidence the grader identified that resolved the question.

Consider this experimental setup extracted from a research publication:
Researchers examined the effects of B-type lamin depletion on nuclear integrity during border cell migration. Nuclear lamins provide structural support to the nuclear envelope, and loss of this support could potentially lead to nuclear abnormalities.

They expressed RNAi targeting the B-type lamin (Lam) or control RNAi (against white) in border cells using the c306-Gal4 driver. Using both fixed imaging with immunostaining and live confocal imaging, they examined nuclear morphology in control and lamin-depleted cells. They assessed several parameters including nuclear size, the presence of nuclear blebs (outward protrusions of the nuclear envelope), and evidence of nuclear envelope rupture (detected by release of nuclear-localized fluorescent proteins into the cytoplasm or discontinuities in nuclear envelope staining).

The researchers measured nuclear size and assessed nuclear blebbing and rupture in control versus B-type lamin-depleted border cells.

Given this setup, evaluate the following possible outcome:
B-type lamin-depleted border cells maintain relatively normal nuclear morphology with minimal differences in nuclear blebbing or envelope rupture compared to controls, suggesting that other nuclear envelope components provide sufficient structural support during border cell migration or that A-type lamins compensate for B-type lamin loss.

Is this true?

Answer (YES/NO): NO